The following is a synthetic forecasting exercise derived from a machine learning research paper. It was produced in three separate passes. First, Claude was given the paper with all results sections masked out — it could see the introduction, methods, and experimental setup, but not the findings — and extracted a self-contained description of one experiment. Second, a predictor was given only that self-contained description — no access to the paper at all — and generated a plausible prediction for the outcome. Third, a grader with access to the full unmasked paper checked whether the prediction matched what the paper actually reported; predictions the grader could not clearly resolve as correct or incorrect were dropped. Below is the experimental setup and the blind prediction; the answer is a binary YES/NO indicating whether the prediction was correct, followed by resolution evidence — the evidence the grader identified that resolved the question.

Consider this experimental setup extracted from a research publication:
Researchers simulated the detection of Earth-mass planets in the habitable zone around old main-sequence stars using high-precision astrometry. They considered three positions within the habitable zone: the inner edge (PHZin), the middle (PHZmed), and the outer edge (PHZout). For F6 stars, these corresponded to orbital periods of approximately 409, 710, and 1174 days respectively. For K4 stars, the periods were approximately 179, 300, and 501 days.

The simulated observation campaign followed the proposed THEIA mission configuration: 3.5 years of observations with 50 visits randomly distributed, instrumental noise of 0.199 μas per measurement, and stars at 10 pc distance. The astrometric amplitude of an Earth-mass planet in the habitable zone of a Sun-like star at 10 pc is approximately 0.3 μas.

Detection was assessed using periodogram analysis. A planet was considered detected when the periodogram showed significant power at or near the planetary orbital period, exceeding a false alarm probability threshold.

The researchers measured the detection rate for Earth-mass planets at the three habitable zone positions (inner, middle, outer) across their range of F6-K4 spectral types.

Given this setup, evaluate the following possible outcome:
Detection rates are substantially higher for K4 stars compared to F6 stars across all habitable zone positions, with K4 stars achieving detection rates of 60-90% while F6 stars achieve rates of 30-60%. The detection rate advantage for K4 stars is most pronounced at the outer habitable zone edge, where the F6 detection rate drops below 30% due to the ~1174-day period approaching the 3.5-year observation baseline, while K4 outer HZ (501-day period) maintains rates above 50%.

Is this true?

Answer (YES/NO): NO